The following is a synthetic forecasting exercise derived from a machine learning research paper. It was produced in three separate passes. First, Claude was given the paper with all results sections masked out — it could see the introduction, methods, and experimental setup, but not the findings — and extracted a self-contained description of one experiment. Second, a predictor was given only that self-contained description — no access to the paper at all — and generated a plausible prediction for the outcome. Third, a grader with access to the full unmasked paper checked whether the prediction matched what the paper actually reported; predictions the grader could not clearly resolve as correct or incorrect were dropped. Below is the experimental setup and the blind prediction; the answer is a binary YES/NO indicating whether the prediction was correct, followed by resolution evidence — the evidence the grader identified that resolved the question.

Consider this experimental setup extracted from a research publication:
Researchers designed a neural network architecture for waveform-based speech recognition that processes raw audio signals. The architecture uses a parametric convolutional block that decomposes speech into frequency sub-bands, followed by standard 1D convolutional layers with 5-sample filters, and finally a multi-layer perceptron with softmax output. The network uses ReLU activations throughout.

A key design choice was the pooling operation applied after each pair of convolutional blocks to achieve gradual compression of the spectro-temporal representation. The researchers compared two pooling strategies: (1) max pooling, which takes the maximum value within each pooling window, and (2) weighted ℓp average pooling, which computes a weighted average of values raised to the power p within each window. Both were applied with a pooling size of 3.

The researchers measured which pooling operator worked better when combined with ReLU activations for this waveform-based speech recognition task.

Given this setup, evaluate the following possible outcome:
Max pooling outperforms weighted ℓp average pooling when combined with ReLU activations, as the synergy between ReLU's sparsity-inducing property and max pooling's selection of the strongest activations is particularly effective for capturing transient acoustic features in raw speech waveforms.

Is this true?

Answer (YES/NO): YES